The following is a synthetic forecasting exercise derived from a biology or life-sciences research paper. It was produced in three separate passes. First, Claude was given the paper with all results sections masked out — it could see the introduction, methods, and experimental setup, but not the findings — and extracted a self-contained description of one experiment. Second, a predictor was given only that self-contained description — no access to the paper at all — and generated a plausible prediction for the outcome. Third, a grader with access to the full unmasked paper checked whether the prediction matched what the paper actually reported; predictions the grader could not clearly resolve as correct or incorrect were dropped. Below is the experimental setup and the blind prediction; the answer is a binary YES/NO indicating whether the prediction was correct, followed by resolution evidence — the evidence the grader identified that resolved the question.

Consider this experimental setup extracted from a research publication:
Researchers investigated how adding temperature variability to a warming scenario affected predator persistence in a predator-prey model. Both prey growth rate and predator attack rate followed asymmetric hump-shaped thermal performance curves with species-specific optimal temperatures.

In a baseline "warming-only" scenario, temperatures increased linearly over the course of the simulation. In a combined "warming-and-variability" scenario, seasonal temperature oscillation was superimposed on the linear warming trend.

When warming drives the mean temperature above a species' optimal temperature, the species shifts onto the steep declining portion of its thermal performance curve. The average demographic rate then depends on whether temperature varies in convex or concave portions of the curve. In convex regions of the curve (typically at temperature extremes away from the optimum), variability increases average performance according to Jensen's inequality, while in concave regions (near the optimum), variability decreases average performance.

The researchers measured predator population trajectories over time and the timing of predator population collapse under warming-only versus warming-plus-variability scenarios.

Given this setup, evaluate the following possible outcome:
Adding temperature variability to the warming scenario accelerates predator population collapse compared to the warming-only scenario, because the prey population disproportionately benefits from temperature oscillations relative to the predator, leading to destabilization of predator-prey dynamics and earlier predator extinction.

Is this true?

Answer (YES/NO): NO